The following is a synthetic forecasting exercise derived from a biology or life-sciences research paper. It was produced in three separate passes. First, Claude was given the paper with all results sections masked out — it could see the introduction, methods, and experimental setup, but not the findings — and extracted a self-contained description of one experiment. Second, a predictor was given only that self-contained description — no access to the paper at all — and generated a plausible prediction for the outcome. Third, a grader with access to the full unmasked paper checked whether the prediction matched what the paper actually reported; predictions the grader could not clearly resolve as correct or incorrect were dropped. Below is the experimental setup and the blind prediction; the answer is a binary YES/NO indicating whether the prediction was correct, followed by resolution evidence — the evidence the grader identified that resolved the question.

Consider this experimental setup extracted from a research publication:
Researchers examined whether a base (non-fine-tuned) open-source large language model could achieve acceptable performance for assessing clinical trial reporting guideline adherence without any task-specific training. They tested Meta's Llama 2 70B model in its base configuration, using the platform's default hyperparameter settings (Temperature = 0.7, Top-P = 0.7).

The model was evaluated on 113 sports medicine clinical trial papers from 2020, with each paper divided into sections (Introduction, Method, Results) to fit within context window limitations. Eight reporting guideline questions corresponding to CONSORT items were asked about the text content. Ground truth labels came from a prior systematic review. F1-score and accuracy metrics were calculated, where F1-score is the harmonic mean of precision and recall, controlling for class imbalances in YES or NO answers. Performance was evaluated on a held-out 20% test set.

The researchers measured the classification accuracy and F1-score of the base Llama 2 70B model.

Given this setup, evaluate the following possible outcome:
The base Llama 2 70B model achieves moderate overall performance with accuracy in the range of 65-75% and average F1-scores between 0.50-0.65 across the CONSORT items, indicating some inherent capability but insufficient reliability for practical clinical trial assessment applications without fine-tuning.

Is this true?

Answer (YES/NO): NO